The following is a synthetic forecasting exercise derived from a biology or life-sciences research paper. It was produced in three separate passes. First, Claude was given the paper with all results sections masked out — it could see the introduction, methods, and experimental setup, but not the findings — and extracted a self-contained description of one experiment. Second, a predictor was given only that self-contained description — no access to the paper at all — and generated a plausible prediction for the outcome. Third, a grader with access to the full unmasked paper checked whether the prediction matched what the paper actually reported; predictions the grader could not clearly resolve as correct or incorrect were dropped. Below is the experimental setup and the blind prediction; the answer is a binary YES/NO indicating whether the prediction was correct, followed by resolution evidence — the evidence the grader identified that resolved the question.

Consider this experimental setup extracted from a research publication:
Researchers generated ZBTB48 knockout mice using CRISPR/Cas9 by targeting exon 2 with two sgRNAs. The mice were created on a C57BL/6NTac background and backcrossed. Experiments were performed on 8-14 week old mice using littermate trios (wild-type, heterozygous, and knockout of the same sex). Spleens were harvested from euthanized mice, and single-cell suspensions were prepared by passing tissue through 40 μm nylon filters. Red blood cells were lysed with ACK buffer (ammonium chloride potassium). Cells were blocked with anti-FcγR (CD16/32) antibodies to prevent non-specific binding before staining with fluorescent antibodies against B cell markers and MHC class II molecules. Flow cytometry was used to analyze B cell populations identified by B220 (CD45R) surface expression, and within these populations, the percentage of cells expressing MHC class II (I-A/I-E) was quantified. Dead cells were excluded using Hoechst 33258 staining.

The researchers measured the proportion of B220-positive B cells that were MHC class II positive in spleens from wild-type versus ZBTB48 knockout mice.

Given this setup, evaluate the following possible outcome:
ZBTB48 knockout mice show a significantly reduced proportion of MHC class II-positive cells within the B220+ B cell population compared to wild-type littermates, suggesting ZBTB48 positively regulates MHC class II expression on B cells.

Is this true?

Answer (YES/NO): YES